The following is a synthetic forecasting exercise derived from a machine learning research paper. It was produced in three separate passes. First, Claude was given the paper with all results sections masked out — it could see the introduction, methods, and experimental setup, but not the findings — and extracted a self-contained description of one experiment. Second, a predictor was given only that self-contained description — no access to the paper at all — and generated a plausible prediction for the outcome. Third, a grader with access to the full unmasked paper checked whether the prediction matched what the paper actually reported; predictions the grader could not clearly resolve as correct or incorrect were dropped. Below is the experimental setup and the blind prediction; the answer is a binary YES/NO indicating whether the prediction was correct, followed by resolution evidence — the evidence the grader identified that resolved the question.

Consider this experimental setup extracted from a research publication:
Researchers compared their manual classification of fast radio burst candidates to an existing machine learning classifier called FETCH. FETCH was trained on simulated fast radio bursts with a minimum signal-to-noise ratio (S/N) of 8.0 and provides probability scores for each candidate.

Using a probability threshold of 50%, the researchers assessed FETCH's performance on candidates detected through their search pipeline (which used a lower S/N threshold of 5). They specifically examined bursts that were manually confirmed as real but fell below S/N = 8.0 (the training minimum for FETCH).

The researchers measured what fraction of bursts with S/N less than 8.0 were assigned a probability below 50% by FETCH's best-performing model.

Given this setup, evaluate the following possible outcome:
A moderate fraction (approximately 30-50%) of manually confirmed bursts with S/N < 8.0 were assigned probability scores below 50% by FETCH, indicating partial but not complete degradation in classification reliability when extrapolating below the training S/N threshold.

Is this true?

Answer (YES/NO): YES